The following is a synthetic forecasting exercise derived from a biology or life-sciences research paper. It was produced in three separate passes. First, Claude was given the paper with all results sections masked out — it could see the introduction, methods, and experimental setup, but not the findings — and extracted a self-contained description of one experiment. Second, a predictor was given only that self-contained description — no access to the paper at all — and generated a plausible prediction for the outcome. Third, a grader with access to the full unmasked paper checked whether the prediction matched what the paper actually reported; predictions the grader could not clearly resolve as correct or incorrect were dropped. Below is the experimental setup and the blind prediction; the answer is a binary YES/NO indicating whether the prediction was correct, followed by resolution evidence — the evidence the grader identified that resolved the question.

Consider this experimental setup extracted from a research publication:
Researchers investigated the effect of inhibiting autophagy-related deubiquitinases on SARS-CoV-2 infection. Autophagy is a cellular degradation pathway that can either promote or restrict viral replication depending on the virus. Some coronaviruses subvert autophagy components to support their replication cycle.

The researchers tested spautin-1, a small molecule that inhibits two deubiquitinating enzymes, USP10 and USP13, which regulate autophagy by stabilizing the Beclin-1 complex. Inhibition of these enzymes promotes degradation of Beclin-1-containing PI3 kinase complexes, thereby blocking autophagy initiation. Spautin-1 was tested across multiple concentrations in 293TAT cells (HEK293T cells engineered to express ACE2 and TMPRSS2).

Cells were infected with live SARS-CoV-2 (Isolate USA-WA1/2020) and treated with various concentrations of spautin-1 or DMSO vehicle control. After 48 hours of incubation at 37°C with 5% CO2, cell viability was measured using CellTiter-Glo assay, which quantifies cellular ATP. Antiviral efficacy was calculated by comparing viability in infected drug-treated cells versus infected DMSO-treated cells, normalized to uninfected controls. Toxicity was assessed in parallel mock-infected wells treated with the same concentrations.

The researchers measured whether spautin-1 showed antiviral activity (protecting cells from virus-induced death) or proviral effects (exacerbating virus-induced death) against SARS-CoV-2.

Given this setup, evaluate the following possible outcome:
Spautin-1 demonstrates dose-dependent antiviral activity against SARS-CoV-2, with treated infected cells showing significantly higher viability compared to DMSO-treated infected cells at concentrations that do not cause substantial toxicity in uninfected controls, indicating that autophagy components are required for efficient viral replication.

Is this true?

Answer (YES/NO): NO